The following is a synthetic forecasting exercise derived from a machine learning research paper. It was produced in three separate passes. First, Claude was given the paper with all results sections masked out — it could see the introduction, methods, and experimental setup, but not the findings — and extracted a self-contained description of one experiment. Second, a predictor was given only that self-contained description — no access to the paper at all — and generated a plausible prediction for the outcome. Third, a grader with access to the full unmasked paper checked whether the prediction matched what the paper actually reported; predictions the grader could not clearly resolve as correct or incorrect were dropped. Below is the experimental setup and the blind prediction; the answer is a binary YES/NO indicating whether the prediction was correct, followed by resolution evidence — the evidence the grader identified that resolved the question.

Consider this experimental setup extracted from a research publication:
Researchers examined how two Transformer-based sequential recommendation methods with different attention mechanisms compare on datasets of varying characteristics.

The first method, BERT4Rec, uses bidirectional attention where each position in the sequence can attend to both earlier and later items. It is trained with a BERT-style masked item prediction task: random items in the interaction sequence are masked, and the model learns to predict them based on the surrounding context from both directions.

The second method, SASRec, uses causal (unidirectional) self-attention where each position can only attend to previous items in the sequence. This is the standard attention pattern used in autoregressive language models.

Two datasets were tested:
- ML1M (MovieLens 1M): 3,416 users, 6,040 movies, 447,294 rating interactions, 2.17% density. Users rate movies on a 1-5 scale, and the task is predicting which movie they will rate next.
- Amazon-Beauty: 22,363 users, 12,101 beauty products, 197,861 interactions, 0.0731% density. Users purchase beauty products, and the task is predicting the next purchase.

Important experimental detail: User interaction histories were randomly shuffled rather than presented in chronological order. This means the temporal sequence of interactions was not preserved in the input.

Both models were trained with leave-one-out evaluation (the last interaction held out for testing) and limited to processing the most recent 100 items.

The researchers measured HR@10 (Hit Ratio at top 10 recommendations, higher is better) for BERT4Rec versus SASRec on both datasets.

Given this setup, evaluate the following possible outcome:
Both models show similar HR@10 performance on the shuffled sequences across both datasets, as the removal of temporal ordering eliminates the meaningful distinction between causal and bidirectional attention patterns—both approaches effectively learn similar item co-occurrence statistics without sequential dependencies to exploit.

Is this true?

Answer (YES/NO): YES